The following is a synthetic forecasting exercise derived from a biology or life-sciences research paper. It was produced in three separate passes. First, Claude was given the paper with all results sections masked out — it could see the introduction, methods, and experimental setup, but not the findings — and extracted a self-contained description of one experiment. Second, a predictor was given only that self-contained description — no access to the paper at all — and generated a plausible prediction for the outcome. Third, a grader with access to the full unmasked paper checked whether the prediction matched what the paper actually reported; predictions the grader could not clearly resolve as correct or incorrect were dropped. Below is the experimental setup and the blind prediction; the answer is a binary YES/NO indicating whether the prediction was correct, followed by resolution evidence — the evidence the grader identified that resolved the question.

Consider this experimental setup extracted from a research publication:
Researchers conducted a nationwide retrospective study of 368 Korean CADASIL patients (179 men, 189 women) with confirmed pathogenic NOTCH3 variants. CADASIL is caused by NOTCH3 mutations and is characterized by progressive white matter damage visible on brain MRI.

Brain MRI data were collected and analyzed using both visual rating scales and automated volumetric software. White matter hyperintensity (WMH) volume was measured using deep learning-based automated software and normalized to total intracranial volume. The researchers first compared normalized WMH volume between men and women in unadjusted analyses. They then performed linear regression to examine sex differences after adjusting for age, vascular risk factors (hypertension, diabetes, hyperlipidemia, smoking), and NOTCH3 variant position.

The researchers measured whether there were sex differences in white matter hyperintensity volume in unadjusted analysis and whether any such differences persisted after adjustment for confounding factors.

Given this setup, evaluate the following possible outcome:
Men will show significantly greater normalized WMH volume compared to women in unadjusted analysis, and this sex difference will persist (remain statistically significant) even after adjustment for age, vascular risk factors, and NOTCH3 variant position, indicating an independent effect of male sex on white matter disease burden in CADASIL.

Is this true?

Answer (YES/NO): NO